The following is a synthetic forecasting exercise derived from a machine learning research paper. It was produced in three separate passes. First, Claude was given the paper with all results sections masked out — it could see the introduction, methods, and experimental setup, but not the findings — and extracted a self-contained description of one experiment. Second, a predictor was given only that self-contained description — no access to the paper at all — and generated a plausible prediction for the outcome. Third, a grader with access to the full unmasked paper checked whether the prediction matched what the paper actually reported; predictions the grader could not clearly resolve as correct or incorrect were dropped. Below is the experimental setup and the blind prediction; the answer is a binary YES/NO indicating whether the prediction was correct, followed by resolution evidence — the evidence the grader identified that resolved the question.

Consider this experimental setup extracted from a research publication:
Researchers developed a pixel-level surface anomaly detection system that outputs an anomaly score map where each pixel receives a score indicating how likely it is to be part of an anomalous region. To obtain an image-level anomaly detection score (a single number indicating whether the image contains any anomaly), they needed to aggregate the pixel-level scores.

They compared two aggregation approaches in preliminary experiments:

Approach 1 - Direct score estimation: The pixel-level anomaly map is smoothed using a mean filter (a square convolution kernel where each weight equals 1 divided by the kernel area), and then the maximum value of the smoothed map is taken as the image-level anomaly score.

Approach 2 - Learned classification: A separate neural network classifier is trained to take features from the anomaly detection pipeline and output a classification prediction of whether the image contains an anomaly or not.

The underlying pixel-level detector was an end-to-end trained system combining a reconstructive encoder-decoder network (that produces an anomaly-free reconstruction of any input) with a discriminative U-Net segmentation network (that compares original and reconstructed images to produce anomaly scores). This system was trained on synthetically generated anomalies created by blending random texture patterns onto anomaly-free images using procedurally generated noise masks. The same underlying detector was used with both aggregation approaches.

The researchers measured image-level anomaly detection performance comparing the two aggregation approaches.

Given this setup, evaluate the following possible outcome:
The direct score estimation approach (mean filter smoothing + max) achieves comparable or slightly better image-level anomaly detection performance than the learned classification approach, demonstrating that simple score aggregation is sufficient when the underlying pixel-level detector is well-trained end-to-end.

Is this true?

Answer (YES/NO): YES